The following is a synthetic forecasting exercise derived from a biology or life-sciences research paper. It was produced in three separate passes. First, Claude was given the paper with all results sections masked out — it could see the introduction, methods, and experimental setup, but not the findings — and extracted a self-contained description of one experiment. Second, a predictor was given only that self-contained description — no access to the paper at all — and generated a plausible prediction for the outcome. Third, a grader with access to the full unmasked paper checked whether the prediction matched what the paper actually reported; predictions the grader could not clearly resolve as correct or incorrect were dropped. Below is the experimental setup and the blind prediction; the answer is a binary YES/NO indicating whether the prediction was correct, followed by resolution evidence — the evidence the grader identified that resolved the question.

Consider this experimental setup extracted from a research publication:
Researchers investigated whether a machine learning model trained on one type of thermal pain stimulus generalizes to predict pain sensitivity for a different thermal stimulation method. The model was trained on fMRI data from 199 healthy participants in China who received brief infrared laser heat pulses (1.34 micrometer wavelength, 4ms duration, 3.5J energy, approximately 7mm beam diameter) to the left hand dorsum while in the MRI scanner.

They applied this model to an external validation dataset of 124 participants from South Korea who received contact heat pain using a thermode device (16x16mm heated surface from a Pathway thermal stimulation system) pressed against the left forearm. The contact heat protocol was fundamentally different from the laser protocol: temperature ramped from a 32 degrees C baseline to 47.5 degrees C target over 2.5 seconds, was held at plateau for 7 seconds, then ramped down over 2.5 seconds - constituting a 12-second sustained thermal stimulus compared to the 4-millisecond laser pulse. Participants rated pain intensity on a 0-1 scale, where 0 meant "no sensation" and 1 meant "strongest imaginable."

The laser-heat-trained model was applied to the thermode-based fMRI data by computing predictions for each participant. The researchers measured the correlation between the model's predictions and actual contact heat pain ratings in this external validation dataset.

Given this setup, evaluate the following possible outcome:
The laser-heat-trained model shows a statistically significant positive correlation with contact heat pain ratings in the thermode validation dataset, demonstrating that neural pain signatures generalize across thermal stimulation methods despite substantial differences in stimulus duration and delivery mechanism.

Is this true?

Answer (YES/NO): YES